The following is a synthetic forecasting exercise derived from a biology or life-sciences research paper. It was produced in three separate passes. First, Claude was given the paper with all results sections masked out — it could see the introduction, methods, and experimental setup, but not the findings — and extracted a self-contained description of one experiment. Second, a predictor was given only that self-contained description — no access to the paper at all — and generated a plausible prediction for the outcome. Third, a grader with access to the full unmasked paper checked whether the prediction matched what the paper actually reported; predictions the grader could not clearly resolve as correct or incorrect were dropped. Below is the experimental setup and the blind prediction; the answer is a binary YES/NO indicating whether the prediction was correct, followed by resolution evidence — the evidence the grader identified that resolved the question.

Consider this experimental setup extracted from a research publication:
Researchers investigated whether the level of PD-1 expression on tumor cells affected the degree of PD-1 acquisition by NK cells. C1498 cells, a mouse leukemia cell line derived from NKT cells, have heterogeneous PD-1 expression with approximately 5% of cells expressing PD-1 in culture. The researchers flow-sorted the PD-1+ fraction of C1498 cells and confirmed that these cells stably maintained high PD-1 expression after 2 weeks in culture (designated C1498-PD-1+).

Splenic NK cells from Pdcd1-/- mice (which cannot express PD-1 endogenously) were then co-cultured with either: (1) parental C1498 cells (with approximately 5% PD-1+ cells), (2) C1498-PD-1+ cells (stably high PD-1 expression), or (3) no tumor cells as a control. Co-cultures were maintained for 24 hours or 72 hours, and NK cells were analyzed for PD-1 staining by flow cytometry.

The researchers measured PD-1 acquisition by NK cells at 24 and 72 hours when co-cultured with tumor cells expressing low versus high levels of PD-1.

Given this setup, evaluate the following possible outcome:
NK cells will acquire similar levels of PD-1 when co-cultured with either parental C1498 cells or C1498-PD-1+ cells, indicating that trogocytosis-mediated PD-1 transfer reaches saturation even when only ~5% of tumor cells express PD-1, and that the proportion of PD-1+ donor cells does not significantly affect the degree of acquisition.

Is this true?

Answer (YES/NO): NO